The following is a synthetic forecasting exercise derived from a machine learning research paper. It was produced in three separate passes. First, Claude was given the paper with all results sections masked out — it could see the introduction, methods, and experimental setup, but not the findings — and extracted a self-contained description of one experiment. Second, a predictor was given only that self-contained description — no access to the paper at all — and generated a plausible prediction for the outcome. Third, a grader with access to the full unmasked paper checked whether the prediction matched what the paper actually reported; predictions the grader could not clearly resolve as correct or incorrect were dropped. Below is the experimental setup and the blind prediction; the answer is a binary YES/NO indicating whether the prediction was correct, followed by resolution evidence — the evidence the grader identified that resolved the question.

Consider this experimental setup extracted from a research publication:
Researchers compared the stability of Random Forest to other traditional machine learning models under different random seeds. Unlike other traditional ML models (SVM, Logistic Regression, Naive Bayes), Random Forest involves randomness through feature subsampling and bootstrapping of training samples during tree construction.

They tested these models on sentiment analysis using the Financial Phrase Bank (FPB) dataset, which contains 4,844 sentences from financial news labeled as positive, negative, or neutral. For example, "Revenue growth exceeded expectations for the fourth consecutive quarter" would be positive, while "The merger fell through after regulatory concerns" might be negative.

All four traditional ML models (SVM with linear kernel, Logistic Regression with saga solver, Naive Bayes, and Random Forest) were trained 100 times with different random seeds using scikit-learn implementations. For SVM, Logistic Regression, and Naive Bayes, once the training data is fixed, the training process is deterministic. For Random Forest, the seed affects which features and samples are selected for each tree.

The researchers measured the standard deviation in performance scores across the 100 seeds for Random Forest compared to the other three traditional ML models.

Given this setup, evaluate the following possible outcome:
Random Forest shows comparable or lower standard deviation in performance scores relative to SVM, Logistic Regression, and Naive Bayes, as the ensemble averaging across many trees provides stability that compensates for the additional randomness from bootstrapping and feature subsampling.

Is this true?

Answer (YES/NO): NO